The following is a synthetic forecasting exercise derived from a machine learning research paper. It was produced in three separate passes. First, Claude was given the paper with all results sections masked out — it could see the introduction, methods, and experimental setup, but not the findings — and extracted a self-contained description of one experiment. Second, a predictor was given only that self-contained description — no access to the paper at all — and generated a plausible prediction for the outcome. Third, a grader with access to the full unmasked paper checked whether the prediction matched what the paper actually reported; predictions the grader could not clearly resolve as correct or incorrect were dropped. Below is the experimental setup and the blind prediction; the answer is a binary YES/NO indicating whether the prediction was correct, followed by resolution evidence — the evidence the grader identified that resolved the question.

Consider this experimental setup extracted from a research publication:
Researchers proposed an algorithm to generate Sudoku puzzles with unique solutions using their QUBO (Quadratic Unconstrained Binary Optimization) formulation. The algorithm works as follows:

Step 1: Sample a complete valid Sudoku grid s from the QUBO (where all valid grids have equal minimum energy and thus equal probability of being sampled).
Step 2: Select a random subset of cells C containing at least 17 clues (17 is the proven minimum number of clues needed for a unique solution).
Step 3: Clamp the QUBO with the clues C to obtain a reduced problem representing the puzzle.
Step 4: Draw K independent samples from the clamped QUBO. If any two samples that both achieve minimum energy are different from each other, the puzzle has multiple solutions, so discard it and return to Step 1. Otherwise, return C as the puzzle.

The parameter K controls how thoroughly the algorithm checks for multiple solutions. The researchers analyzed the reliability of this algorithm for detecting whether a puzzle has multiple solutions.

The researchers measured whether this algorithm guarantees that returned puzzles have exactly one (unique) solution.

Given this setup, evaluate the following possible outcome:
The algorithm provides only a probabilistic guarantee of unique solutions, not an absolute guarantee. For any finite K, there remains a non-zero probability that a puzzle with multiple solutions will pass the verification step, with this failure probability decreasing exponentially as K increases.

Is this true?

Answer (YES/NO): YES